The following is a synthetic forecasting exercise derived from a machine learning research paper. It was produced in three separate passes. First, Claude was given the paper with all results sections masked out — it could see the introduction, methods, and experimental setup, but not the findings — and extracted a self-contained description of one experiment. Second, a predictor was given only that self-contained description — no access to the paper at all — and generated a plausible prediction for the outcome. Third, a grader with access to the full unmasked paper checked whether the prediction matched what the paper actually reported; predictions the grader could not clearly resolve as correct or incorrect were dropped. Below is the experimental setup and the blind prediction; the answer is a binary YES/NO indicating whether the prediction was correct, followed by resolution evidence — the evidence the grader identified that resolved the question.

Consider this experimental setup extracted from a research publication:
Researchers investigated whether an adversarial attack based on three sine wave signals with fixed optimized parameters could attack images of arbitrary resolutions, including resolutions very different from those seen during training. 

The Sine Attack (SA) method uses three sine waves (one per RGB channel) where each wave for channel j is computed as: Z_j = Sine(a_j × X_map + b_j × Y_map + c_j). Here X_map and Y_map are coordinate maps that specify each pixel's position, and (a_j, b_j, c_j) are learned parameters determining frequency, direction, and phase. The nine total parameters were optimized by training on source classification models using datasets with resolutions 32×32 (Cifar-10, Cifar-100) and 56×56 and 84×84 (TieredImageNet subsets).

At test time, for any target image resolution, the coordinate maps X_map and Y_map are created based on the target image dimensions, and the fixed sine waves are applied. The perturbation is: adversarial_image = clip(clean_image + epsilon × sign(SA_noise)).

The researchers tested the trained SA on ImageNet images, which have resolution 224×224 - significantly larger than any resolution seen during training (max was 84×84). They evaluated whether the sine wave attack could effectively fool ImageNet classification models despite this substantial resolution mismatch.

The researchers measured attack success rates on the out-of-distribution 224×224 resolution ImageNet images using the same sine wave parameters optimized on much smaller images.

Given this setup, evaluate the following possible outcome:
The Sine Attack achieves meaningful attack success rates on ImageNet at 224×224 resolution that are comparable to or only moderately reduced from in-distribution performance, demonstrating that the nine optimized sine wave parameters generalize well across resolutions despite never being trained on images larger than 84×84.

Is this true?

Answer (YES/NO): NO